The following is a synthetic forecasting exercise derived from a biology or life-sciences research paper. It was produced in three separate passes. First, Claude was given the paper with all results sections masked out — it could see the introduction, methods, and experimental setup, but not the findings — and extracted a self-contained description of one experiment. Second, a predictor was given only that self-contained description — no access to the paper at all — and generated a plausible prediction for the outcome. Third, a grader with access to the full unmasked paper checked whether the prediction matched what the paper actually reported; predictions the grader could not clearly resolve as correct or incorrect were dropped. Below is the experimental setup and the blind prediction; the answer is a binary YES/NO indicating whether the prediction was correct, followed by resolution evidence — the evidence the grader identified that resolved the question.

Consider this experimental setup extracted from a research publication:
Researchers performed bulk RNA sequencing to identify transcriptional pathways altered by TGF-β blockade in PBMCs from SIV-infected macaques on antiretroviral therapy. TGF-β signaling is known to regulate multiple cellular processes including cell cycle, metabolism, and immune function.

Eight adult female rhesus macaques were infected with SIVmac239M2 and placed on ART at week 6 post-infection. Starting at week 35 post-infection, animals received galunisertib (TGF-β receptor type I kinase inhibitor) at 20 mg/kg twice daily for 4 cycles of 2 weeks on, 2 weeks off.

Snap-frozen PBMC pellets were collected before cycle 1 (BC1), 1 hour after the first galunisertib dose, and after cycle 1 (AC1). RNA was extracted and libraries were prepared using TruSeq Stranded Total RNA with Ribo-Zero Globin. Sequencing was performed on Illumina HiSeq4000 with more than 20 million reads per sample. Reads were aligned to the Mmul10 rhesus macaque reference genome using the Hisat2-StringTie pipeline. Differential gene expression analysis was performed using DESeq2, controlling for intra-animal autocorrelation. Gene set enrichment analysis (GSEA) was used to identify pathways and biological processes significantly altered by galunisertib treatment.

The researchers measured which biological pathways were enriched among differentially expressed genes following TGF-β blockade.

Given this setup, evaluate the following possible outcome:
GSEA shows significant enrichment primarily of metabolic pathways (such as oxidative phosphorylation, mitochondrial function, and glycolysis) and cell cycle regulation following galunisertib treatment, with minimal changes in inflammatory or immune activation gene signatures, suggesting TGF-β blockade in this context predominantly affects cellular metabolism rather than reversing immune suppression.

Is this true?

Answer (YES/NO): NO